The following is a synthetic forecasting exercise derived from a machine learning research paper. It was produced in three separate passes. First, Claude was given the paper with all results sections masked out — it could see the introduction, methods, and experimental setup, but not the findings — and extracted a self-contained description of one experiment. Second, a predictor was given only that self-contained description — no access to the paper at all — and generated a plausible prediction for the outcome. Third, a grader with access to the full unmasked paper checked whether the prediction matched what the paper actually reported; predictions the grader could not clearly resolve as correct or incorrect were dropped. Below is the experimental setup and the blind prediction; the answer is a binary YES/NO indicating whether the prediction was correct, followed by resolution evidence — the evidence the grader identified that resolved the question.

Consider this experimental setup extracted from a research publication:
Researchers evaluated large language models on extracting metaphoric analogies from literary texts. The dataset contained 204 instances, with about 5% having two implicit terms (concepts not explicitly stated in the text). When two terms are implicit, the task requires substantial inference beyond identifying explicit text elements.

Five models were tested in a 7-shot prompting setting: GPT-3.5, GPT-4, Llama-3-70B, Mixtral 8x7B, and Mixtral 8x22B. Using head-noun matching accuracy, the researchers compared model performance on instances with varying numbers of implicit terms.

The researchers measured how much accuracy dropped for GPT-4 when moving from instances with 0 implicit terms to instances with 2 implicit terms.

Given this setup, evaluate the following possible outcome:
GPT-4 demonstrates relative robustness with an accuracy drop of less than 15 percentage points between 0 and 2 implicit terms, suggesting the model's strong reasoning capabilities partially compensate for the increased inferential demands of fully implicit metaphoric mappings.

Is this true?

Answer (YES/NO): YES